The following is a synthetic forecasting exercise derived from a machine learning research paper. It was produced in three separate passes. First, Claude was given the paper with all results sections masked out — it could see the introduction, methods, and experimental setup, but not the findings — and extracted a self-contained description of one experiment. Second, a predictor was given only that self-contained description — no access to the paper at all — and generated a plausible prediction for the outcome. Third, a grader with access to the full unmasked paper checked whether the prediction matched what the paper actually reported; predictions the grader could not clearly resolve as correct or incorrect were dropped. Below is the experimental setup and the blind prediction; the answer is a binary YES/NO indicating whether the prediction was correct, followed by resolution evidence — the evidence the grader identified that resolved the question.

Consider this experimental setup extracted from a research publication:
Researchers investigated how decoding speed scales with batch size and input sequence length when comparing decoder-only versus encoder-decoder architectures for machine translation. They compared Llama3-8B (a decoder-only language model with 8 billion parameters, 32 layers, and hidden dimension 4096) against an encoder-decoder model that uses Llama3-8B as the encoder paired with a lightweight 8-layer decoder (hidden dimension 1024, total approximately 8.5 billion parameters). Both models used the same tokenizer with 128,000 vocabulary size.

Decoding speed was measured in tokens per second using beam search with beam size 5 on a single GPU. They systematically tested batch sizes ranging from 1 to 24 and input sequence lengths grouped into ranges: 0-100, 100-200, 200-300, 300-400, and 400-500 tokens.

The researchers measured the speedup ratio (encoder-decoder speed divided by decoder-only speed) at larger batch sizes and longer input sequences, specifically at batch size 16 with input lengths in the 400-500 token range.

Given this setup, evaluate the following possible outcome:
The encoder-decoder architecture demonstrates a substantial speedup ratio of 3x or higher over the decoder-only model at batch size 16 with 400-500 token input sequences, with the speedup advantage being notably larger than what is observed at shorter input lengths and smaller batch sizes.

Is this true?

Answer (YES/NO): YES